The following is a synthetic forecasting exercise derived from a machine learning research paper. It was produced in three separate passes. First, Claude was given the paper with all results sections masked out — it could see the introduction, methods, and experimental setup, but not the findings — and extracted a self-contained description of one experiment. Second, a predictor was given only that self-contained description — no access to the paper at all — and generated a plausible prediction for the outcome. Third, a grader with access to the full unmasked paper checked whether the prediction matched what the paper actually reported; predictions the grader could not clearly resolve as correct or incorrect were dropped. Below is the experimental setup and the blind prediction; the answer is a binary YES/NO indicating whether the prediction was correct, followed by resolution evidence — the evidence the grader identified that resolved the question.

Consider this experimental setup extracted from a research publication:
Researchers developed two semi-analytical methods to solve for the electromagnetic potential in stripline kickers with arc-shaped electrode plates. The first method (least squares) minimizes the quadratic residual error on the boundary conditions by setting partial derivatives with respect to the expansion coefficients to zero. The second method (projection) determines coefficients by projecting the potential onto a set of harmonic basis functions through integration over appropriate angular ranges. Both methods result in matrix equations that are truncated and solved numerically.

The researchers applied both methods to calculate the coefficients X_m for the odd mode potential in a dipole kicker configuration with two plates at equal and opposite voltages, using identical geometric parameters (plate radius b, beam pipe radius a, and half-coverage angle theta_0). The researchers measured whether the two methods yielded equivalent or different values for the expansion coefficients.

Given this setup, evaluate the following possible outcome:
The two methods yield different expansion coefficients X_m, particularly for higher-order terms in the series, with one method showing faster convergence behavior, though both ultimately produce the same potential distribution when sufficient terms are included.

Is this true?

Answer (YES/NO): NO